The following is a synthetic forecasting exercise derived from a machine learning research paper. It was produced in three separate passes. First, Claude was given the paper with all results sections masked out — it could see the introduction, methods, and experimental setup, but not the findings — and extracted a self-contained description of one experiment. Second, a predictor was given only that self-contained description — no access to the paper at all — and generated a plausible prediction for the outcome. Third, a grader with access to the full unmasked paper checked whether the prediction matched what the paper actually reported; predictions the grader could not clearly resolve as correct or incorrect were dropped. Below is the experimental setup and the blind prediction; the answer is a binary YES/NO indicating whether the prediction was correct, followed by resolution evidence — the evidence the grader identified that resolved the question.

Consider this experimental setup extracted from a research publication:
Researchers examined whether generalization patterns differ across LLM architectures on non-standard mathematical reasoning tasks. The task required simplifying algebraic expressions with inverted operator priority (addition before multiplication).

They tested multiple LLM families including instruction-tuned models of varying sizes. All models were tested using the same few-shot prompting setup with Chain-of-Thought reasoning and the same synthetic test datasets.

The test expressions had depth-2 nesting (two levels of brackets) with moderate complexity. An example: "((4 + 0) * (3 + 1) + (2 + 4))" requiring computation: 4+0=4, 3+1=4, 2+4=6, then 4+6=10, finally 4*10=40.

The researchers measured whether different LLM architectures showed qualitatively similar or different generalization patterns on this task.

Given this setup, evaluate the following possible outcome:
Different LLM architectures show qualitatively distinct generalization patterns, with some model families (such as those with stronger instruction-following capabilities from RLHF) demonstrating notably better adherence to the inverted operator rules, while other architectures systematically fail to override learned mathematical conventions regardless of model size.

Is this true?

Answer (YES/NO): NO